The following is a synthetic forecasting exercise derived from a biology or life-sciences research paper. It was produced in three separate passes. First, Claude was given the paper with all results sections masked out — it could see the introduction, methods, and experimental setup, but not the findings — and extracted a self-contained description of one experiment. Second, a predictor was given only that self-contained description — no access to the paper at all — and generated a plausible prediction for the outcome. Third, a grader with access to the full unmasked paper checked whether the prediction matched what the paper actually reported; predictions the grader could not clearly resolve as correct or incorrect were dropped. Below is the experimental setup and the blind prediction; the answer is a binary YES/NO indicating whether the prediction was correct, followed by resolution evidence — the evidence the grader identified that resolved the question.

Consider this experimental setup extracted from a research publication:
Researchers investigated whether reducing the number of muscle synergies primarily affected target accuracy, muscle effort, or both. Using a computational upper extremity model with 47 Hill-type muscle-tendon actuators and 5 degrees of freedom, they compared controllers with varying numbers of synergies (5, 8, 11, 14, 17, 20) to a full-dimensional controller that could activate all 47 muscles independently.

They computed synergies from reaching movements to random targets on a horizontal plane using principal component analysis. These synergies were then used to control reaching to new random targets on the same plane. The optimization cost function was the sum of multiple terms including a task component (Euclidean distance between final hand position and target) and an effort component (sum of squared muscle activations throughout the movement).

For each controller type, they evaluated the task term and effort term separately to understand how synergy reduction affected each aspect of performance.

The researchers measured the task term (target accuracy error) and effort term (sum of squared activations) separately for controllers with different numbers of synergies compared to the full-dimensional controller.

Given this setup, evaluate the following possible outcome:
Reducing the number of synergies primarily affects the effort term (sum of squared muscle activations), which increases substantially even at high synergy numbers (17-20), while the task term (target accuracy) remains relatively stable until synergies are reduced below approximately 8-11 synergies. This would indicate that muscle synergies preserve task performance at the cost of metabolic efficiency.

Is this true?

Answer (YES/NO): NO